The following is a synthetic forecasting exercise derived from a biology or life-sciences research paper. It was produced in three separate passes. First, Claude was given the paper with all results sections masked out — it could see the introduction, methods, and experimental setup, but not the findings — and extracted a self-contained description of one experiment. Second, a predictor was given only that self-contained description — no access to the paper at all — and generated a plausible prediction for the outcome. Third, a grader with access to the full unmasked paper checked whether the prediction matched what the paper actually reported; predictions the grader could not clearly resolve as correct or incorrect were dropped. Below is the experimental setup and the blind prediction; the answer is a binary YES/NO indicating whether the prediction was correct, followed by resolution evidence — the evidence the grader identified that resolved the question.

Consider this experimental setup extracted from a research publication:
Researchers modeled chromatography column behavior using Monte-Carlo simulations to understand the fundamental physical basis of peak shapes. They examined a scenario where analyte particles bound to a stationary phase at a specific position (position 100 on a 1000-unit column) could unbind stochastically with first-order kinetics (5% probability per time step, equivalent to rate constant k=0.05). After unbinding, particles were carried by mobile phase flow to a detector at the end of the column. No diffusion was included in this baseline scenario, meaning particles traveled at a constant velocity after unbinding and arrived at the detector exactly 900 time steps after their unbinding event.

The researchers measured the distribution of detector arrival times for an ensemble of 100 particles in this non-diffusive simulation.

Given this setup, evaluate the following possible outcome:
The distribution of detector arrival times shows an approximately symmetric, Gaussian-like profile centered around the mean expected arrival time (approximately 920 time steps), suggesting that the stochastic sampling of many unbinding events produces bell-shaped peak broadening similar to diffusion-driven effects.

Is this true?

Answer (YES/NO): NO